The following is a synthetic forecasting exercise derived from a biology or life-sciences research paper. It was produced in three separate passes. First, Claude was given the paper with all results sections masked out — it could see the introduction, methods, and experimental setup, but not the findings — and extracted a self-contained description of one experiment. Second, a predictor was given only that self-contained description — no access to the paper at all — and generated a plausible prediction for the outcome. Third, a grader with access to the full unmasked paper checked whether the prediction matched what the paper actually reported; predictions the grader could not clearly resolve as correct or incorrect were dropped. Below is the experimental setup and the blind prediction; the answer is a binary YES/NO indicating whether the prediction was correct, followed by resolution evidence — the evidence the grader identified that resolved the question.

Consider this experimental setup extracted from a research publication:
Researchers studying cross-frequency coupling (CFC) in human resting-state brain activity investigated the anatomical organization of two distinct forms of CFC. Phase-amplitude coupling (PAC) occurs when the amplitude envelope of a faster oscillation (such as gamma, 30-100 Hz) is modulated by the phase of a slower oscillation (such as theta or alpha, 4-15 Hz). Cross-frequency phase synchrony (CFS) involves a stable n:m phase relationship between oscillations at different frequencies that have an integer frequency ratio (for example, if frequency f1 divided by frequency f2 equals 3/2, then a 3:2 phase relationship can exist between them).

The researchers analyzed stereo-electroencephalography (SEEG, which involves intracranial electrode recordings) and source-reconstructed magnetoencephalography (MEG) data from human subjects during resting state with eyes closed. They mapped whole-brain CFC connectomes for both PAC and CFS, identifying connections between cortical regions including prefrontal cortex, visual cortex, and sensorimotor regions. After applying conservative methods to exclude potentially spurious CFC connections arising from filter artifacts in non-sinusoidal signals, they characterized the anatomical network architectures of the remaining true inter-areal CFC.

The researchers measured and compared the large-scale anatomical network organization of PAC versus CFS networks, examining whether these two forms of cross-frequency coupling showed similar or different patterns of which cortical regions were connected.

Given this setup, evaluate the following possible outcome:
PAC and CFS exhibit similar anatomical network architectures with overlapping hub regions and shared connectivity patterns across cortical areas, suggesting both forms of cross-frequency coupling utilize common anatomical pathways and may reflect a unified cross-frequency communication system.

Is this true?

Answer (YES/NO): NO